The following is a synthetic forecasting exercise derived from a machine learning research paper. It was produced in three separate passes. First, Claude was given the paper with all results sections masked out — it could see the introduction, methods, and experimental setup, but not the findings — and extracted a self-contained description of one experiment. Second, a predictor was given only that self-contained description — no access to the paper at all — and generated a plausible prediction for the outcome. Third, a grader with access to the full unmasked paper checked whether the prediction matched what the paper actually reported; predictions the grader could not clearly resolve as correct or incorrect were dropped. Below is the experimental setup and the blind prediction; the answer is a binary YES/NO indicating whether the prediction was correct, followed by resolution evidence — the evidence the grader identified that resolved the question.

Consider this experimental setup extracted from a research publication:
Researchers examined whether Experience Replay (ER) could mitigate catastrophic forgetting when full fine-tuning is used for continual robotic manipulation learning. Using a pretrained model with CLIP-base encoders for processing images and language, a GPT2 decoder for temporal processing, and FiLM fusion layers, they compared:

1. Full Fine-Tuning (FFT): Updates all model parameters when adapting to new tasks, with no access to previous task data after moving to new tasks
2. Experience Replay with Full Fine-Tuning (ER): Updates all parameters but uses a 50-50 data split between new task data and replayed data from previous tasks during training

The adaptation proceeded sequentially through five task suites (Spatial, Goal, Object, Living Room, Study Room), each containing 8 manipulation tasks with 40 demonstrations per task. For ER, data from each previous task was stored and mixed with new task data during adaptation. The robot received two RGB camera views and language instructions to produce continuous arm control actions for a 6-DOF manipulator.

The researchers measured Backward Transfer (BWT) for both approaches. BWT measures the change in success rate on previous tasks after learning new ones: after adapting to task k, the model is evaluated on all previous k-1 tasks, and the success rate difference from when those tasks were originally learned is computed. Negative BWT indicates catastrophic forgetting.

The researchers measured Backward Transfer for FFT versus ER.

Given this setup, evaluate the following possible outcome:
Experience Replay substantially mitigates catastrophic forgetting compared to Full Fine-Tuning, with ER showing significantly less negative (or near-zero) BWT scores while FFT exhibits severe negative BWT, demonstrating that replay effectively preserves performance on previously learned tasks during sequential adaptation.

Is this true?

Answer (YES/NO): NO